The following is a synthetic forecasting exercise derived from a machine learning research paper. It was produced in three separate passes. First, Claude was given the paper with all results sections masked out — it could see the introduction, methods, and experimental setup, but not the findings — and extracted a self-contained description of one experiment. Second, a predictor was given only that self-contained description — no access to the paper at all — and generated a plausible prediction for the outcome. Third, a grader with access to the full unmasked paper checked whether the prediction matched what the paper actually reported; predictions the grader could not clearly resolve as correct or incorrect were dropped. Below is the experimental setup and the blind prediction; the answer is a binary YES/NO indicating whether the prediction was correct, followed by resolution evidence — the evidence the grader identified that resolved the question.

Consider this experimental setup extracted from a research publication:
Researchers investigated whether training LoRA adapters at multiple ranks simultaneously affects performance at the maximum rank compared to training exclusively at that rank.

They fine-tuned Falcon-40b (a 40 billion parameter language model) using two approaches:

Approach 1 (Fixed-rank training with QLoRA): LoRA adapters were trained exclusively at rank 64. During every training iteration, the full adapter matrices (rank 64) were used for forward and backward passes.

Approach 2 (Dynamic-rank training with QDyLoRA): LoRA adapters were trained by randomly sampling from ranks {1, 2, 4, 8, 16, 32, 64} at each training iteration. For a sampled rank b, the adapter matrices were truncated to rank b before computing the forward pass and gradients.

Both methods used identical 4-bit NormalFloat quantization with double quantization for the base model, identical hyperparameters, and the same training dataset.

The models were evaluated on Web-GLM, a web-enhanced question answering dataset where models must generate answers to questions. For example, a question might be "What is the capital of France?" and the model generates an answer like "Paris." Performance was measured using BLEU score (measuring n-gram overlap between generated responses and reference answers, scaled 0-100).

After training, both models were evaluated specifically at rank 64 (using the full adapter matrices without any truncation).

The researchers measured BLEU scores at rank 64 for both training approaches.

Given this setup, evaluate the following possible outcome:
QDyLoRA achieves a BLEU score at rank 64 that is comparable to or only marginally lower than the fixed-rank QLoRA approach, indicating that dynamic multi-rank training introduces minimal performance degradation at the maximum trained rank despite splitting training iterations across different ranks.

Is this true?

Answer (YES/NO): NO